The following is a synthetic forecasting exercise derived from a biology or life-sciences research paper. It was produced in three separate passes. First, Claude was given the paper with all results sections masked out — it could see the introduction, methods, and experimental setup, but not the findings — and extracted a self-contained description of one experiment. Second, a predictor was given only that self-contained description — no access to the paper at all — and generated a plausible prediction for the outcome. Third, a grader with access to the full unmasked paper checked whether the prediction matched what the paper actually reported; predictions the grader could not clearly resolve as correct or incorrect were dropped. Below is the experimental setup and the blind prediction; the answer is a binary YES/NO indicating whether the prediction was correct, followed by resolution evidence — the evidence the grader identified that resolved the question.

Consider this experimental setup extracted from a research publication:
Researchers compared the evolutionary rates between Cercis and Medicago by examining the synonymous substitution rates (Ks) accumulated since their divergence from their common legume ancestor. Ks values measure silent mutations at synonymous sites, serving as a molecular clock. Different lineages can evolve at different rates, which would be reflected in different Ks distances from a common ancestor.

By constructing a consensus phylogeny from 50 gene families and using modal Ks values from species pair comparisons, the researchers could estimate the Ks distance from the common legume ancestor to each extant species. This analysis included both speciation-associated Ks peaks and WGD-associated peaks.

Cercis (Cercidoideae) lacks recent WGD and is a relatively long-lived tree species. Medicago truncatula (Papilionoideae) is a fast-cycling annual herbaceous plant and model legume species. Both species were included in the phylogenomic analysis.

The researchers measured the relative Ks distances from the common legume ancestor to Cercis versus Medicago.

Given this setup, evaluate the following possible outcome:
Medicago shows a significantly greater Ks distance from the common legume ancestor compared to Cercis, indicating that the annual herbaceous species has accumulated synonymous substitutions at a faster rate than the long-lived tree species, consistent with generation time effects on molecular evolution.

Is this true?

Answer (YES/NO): YES